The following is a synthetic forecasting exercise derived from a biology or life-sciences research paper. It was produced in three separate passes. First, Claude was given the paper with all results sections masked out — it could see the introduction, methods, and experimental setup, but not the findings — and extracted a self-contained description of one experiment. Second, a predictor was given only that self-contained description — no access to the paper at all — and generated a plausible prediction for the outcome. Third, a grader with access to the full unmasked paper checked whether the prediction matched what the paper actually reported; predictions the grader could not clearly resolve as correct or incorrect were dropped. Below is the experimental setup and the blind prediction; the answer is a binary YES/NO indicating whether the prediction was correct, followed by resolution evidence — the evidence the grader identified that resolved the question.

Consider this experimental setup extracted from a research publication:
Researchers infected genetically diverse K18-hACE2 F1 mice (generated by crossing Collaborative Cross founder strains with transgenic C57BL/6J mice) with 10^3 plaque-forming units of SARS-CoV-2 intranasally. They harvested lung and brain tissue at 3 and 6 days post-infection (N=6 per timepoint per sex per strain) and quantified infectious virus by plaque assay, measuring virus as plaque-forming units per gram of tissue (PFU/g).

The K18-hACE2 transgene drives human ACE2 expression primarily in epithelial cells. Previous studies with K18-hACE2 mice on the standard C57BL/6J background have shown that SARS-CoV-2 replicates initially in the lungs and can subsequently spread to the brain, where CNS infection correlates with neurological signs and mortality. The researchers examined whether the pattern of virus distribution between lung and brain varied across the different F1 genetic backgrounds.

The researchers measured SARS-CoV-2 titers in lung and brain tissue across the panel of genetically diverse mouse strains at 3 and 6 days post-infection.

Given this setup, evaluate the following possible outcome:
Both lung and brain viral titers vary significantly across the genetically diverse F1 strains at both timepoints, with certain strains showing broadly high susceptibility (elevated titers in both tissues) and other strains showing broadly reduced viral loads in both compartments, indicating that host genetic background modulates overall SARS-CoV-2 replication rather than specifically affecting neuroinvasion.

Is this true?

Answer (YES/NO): NO